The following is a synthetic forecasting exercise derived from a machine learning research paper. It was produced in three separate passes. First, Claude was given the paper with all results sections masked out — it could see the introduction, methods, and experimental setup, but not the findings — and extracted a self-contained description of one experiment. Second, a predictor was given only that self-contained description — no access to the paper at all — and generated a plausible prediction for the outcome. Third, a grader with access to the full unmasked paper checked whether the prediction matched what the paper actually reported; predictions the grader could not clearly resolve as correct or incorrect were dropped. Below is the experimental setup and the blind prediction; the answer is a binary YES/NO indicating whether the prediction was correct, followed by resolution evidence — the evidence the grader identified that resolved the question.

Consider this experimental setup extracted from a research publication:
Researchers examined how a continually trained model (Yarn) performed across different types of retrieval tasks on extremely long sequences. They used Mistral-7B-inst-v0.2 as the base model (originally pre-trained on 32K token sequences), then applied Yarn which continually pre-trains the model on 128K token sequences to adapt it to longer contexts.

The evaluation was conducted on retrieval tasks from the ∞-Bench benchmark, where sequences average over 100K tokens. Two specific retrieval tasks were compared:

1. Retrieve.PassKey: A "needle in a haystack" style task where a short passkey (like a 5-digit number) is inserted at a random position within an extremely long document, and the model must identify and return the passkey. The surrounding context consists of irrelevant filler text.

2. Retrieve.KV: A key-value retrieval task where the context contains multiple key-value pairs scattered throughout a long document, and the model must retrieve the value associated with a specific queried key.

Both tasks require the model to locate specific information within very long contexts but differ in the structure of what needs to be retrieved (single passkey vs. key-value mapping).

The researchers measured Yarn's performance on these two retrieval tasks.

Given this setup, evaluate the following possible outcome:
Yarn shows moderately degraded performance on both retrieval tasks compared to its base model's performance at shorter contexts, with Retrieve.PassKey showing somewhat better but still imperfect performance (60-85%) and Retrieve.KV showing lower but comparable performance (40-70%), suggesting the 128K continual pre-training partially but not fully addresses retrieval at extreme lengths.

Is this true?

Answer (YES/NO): NO